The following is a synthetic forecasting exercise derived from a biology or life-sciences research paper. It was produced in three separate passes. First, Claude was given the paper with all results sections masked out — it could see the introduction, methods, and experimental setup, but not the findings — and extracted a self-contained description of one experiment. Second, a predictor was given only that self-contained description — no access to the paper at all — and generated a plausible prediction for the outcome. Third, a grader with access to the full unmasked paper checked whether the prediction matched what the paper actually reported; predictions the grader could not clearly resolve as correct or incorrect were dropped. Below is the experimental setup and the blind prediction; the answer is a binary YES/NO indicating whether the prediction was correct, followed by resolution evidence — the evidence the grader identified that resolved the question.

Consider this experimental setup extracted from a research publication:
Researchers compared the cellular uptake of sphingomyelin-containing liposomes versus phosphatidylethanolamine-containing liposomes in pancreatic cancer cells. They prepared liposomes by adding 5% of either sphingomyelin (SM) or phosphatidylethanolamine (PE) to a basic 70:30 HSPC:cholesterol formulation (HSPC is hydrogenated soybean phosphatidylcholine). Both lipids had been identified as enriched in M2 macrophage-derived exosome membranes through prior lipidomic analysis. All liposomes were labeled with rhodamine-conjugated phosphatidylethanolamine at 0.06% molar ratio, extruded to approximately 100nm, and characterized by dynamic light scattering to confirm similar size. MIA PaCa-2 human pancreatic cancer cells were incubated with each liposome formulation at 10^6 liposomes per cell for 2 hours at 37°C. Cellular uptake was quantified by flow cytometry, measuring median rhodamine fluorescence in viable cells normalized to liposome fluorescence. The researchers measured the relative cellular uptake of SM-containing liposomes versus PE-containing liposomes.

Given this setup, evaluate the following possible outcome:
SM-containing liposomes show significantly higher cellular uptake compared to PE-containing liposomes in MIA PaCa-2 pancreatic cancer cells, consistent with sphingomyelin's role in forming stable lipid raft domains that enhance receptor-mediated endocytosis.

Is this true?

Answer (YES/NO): NO